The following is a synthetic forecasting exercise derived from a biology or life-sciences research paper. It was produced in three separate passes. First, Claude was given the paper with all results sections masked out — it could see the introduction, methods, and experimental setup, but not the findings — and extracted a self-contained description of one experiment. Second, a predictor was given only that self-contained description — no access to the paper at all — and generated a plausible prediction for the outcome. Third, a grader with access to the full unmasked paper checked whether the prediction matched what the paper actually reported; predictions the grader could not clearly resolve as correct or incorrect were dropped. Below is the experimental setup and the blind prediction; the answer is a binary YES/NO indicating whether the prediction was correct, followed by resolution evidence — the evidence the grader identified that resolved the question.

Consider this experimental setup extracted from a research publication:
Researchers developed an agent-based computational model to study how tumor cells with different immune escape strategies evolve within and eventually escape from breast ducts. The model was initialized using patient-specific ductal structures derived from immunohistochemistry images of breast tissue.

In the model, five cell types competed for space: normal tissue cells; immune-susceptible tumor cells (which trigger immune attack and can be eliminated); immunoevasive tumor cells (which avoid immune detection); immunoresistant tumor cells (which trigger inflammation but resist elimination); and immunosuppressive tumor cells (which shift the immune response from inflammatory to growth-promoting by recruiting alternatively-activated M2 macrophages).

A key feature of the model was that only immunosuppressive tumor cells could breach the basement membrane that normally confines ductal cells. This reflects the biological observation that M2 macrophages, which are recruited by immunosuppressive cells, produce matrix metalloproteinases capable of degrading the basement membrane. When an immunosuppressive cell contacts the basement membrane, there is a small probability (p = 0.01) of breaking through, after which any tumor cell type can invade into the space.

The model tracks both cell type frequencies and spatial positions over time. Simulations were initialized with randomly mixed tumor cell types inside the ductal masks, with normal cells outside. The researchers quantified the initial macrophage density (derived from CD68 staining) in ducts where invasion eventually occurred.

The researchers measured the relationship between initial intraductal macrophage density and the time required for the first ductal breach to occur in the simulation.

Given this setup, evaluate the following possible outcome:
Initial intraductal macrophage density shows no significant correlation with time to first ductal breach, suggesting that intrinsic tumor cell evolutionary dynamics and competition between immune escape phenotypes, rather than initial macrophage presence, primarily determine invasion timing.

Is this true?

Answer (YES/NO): NO